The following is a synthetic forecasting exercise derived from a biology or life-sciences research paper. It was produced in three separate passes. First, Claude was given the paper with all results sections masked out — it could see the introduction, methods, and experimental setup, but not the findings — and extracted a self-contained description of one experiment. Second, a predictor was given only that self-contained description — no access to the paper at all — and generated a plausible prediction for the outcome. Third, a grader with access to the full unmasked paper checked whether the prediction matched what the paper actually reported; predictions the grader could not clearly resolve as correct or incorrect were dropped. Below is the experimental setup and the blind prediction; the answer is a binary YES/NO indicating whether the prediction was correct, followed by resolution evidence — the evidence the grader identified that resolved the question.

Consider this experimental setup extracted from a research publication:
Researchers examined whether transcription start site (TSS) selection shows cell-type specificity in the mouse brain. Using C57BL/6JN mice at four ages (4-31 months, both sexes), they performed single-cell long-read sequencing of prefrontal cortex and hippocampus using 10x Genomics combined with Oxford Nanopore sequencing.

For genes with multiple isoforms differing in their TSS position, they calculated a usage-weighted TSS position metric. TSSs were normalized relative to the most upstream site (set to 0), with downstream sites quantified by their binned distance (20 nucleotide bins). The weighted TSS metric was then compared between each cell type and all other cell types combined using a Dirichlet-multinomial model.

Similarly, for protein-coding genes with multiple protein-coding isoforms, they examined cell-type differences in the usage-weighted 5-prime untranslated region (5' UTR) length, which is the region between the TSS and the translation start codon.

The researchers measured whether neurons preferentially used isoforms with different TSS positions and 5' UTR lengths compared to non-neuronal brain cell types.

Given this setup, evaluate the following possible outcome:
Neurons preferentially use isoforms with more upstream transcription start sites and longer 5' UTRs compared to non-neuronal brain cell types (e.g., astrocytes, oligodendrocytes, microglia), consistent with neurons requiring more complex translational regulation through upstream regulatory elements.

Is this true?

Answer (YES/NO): NO